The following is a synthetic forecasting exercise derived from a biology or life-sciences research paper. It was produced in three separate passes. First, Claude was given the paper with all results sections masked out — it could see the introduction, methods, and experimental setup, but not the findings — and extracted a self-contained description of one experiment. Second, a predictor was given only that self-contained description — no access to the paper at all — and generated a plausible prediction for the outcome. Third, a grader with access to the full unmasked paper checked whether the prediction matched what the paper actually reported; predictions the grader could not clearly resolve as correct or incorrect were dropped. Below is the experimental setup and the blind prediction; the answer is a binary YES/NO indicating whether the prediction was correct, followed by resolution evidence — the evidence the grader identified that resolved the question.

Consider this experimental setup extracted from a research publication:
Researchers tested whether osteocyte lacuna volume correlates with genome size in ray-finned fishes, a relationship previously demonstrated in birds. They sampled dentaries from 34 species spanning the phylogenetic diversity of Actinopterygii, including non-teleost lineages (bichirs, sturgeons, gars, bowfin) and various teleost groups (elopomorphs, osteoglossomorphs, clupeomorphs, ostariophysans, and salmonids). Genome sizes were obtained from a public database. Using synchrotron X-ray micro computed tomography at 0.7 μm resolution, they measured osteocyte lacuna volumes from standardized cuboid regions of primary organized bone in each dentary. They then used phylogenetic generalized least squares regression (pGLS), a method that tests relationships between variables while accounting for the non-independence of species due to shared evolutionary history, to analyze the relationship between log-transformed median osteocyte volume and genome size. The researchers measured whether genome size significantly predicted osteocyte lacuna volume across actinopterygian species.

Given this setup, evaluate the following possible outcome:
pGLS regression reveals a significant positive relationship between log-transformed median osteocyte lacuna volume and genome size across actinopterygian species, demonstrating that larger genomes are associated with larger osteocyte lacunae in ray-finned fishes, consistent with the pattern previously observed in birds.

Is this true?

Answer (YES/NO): YES